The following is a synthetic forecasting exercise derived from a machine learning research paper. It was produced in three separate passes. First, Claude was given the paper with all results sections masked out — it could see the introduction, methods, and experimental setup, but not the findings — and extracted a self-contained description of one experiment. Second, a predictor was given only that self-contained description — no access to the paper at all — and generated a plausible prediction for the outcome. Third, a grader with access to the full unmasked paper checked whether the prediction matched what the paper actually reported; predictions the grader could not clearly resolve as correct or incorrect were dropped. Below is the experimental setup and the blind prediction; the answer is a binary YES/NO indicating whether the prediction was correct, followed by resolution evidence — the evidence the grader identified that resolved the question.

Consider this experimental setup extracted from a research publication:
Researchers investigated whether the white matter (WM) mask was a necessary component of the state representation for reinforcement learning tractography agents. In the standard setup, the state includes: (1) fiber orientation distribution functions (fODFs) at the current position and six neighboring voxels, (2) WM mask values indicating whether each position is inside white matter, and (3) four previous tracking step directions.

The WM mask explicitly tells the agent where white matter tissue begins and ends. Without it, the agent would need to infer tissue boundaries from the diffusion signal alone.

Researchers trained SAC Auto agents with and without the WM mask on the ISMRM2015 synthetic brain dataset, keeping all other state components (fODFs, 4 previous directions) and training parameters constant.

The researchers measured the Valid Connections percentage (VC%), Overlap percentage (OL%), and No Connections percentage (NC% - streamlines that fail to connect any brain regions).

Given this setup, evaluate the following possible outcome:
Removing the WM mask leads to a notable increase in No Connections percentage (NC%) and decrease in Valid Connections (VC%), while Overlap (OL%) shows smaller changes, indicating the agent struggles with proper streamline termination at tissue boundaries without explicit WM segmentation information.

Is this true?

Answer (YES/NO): NO